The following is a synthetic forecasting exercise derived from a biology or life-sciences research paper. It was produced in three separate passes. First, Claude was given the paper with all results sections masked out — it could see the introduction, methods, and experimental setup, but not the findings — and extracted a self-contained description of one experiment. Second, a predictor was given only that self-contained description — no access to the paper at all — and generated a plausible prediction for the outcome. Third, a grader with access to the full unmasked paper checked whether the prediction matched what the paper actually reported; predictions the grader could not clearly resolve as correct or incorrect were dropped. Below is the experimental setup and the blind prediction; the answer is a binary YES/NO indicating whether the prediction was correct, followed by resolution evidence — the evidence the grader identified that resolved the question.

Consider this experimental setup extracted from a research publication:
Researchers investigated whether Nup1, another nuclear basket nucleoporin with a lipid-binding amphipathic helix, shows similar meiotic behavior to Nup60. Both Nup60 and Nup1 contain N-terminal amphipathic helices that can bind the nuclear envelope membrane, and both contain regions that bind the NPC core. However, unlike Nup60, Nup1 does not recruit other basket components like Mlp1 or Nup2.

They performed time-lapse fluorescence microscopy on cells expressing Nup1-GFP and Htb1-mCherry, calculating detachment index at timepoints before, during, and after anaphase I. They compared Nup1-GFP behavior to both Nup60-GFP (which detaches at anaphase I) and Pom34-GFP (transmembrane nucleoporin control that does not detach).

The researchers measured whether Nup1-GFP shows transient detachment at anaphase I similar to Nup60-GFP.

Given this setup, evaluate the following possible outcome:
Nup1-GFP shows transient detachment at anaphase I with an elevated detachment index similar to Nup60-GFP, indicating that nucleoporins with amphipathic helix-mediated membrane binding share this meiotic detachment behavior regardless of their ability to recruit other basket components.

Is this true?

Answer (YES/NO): NO